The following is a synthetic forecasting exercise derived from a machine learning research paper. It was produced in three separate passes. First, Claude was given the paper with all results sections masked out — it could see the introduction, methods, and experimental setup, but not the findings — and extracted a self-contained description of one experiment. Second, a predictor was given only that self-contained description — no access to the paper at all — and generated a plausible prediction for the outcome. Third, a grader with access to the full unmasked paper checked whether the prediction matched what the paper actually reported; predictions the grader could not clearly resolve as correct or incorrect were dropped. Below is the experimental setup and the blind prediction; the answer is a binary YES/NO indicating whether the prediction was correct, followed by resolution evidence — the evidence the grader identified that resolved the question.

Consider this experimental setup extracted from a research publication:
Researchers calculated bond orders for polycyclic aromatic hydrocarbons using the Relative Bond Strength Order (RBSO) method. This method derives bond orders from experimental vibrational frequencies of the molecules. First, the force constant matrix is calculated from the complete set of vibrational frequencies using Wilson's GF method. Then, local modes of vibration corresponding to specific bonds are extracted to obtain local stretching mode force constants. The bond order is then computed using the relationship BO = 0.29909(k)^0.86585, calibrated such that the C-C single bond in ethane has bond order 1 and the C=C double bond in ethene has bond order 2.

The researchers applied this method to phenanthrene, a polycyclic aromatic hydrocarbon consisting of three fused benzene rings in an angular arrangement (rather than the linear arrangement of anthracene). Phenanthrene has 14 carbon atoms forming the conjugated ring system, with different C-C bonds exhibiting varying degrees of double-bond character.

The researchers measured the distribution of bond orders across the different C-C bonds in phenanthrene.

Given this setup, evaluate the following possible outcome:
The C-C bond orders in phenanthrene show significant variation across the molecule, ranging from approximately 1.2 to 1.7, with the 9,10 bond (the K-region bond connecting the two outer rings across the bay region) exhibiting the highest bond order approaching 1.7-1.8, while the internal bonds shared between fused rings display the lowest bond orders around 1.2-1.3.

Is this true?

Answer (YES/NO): NO